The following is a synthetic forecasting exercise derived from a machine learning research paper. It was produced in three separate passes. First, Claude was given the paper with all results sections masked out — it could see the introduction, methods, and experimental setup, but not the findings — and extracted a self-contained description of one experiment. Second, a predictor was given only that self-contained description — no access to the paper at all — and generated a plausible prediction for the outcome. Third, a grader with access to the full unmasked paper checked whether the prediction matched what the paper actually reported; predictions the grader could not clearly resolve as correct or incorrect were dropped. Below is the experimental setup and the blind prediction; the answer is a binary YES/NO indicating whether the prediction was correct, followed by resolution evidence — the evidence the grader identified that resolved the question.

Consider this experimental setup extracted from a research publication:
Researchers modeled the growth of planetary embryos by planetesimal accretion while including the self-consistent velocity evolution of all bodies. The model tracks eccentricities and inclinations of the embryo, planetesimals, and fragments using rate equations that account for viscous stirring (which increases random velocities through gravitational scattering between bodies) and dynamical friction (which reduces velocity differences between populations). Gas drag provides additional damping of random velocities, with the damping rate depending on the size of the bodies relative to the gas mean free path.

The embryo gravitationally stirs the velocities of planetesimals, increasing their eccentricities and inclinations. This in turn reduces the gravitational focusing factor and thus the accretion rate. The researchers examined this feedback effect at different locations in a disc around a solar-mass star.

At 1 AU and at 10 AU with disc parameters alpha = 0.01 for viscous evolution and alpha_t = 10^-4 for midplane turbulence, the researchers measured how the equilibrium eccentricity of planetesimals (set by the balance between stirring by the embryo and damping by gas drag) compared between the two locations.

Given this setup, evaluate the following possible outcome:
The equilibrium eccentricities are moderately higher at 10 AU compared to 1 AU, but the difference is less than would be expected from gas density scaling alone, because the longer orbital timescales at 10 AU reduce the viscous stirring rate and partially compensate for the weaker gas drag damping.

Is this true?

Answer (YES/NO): NO